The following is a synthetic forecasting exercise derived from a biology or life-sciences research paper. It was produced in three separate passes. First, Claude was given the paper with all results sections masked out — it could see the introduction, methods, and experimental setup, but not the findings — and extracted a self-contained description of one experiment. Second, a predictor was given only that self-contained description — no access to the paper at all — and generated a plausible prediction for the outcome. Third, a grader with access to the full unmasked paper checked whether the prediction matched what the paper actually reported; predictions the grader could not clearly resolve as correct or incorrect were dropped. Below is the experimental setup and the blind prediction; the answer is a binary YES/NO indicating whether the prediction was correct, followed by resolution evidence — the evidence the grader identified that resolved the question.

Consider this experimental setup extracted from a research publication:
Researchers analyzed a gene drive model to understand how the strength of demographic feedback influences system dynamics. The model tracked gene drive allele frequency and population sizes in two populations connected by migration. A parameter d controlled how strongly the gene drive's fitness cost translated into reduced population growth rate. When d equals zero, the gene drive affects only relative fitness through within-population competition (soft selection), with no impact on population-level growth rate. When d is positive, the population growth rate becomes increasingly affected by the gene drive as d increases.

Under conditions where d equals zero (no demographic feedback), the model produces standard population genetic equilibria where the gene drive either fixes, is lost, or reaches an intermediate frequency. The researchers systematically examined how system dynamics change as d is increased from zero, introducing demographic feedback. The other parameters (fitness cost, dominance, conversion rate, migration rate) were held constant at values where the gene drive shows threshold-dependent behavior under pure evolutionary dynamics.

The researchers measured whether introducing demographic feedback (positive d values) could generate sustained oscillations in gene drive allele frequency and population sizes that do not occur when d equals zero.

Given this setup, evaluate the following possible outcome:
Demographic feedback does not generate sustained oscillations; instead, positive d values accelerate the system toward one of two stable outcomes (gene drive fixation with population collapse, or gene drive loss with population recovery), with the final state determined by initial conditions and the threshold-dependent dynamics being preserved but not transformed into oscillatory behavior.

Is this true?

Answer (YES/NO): NO